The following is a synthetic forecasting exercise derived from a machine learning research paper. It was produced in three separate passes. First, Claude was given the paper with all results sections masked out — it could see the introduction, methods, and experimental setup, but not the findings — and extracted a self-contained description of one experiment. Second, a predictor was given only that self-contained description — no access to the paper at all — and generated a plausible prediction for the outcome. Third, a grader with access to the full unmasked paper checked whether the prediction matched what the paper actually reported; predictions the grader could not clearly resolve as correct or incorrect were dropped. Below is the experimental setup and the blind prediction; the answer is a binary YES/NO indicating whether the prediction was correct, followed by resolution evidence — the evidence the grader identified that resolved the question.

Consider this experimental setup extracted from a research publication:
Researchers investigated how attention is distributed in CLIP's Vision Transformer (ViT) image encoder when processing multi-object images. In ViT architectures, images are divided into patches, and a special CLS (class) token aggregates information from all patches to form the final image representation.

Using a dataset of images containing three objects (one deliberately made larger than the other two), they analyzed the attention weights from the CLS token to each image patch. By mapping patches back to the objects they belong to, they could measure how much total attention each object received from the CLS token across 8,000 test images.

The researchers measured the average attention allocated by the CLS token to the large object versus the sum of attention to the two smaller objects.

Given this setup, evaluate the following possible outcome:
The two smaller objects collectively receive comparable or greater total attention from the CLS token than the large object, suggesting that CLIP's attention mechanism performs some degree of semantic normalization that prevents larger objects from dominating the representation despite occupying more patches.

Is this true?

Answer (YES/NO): NO